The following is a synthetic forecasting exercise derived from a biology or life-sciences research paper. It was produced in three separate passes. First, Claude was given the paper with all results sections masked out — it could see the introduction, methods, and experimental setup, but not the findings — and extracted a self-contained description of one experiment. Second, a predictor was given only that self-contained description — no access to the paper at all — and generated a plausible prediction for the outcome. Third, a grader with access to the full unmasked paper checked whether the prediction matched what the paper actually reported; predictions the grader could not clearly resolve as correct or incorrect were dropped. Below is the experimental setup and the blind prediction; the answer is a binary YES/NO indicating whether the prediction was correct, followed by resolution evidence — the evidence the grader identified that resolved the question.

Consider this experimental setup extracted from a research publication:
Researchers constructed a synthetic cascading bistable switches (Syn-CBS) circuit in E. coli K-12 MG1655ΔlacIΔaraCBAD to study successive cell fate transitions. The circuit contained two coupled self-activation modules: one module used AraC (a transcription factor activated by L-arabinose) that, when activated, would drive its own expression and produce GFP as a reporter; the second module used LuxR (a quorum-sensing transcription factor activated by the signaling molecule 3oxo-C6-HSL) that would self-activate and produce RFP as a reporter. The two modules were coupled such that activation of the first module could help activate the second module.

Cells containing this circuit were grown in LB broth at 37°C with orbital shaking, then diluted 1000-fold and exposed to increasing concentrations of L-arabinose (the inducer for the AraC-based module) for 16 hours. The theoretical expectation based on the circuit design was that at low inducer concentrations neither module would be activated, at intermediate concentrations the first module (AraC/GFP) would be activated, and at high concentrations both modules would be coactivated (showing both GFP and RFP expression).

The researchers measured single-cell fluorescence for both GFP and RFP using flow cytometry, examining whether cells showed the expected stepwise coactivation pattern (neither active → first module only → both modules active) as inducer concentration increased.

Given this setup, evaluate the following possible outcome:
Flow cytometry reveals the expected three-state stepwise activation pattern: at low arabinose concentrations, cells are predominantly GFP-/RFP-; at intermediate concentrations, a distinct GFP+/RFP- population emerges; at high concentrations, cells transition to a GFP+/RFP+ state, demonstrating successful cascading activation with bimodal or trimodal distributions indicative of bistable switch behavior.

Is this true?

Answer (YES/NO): NO